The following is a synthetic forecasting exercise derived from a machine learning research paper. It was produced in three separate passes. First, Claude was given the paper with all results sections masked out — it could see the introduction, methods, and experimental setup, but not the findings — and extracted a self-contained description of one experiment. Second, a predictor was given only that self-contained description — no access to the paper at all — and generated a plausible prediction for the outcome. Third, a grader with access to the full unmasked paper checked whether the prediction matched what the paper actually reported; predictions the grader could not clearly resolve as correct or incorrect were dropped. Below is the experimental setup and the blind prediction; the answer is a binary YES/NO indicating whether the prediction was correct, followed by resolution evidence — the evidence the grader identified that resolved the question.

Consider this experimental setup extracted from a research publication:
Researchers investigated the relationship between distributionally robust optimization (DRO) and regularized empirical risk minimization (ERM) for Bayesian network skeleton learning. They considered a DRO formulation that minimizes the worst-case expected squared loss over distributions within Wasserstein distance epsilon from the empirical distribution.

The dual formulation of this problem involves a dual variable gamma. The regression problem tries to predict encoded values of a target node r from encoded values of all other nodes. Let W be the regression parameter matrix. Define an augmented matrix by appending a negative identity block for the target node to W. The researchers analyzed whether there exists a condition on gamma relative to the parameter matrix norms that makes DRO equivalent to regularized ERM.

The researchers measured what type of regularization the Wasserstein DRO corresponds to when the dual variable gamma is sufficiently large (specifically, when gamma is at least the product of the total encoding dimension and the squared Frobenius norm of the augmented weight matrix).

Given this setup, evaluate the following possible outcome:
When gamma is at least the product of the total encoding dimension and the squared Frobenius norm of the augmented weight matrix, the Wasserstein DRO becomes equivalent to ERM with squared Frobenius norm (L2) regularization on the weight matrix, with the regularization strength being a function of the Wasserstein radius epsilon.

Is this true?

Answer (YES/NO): YES